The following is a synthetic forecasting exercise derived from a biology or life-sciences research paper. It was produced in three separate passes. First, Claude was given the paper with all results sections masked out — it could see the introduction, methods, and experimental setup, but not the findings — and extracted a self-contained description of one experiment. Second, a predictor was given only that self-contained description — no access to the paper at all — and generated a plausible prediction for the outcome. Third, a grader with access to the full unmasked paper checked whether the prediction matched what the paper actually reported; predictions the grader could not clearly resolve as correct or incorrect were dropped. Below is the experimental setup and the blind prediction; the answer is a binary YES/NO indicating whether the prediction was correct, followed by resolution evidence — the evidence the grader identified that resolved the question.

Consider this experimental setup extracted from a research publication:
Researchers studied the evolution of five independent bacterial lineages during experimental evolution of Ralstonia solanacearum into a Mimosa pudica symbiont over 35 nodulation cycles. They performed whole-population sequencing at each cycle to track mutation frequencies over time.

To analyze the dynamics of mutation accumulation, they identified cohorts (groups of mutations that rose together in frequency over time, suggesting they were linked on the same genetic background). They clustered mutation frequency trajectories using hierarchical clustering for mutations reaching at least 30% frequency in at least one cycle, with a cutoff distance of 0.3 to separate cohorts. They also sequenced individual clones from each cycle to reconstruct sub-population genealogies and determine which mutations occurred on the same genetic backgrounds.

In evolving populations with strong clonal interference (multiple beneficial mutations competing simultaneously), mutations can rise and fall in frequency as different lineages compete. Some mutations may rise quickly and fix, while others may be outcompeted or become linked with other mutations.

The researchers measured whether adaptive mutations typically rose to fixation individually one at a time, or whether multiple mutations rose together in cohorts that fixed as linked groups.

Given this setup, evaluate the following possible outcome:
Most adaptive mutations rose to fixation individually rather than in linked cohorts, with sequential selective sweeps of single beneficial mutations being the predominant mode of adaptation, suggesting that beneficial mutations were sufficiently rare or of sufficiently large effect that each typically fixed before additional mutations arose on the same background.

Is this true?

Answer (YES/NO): NO